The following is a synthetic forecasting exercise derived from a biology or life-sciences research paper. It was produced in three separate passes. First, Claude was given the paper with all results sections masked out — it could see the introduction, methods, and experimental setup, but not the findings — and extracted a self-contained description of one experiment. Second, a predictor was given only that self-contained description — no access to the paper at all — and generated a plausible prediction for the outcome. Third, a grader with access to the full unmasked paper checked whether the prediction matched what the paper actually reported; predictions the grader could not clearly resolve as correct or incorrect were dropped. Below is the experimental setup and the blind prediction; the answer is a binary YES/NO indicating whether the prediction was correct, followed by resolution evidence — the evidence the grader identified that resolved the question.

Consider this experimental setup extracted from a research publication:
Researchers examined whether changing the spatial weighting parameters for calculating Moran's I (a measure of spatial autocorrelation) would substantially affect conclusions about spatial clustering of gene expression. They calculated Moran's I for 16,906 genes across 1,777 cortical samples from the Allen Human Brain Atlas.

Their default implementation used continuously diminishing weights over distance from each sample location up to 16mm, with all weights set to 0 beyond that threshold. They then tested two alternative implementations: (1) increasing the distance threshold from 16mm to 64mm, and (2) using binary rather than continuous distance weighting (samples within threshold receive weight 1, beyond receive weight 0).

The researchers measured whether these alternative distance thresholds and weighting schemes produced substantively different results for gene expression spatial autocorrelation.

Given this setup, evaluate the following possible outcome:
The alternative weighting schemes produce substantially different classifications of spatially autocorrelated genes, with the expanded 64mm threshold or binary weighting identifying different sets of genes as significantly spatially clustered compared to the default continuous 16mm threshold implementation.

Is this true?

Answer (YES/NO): NO